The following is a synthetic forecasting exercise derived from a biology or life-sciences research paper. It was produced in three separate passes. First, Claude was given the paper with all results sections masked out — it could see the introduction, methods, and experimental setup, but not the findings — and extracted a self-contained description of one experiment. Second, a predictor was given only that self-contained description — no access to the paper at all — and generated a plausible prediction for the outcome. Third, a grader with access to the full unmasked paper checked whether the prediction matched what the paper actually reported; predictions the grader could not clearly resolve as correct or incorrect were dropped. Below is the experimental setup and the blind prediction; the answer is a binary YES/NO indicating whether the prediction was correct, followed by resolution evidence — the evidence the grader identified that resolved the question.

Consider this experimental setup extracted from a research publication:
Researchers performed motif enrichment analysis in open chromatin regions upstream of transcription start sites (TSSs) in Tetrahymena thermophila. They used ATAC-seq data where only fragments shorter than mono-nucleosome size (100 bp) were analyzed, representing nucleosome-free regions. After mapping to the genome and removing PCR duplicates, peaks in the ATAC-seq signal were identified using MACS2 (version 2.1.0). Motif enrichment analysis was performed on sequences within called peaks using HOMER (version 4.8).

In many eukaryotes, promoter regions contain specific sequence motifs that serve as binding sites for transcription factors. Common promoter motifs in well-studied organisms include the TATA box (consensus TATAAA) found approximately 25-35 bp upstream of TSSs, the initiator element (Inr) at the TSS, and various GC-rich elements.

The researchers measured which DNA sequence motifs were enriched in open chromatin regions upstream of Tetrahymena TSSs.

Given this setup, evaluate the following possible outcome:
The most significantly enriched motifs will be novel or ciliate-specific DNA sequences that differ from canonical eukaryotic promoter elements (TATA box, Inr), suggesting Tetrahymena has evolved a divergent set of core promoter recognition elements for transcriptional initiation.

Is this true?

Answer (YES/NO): NO